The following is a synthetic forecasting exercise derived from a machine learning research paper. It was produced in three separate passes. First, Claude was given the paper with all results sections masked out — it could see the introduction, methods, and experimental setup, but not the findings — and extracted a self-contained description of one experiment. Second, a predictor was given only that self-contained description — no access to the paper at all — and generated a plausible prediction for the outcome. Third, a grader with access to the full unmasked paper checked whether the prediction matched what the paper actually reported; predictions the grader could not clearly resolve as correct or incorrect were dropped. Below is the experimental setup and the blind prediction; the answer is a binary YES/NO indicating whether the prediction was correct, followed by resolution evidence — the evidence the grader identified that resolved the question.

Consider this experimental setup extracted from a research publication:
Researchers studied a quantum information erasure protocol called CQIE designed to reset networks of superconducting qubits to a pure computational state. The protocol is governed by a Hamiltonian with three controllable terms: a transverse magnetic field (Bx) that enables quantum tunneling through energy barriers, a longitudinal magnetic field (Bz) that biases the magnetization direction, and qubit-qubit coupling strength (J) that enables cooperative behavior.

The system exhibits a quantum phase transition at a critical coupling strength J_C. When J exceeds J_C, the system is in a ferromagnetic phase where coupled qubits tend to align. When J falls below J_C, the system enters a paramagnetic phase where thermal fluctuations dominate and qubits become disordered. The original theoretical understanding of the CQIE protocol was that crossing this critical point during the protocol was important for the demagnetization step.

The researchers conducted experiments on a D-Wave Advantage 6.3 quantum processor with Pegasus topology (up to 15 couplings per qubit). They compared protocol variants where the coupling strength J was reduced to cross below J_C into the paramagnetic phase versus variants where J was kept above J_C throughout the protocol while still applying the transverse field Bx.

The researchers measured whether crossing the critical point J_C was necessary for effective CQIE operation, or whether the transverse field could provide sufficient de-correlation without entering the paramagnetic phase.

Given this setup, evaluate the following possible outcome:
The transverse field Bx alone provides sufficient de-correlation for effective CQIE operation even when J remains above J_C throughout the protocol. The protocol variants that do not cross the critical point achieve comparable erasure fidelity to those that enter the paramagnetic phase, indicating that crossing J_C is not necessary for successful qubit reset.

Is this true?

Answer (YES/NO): YES